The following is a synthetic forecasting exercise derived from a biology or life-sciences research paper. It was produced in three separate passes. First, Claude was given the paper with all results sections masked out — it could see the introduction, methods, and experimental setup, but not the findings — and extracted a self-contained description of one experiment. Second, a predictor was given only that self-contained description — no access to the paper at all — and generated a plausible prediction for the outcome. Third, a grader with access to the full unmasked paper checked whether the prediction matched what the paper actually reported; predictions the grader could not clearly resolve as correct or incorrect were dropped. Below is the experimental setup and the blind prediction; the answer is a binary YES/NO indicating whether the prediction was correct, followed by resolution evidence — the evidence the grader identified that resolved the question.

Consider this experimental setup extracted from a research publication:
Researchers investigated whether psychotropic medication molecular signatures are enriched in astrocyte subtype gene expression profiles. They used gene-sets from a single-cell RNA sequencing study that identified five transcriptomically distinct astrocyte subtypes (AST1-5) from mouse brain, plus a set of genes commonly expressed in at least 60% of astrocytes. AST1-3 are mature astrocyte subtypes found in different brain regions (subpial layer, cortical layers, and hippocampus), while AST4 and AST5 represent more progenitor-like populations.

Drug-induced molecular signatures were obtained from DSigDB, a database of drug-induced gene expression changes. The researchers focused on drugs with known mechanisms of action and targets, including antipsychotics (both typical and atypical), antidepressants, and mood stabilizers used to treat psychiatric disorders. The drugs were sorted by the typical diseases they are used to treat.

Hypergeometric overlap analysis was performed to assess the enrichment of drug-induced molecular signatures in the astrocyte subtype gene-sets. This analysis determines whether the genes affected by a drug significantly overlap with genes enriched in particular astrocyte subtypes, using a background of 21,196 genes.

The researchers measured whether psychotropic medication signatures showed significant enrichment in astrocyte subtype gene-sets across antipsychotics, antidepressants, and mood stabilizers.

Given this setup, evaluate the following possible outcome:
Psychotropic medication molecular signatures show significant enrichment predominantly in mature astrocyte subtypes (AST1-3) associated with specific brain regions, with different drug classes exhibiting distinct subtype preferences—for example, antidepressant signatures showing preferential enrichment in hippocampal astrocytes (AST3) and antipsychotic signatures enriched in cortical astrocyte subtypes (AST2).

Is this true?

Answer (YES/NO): NO